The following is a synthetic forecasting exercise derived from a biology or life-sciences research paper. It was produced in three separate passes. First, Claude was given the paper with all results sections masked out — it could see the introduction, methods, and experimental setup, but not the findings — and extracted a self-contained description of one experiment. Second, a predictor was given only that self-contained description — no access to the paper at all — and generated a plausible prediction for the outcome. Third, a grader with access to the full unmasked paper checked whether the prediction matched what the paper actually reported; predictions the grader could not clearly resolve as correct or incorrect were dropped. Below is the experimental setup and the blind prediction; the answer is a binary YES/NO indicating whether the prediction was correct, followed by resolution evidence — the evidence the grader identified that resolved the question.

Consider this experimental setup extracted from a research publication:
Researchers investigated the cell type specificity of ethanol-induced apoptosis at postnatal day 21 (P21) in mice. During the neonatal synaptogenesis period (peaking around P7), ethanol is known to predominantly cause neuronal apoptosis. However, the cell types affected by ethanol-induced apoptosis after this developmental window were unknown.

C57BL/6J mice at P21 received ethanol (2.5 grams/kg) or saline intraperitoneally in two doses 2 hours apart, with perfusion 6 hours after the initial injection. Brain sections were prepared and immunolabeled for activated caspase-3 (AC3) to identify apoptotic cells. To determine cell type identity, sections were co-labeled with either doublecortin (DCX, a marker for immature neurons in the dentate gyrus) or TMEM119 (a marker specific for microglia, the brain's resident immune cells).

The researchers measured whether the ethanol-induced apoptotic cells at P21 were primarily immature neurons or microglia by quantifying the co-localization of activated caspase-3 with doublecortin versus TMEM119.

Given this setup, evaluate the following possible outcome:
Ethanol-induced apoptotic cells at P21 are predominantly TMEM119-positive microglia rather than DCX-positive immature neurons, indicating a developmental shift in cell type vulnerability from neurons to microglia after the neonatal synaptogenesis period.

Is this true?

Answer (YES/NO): YES